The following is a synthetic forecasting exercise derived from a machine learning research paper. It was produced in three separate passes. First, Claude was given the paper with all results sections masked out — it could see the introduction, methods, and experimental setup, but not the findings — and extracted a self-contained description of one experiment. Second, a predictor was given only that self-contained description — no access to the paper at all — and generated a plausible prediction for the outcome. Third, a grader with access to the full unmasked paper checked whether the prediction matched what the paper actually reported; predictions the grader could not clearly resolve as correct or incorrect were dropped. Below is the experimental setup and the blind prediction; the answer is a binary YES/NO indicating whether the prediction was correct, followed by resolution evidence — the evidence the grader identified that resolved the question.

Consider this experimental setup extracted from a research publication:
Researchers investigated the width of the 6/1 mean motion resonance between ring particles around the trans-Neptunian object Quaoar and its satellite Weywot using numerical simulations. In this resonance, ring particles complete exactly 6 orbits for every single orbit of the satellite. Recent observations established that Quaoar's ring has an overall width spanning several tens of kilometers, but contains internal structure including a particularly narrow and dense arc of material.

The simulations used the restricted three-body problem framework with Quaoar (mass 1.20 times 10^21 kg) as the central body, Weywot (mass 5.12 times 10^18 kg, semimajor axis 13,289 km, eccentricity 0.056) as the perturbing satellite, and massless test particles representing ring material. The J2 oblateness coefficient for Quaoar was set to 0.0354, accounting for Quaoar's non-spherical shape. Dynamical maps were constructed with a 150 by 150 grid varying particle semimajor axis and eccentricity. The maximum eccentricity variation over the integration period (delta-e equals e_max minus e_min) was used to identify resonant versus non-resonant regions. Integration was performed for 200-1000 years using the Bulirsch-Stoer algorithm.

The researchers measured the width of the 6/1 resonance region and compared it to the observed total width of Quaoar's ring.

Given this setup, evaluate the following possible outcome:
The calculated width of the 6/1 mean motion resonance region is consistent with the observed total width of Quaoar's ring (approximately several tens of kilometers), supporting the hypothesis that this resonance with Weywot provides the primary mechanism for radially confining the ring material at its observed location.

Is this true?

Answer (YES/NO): NO